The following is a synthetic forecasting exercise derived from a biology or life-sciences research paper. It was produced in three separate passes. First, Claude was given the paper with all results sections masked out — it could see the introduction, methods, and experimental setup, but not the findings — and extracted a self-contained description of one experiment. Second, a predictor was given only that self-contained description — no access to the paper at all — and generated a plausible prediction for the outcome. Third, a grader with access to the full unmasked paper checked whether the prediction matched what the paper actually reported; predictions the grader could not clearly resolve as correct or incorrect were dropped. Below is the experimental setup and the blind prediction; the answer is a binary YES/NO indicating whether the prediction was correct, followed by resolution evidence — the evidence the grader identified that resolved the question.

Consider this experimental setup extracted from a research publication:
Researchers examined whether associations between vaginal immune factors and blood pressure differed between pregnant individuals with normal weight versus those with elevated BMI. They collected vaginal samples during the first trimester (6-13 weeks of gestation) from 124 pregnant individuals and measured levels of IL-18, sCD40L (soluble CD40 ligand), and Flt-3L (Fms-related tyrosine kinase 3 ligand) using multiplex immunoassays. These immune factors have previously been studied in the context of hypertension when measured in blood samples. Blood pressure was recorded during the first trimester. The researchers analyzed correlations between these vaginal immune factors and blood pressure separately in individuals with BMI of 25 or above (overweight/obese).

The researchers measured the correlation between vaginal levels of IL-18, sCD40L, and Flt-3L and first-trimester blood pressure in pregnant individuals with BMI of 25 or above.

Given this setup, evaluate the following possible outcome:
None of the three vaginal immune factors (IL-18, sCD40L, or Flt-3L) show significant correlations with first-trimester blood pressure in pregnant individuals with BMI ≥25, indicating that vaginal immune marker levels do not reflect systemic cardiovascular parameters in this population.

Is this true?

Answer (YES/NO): NO